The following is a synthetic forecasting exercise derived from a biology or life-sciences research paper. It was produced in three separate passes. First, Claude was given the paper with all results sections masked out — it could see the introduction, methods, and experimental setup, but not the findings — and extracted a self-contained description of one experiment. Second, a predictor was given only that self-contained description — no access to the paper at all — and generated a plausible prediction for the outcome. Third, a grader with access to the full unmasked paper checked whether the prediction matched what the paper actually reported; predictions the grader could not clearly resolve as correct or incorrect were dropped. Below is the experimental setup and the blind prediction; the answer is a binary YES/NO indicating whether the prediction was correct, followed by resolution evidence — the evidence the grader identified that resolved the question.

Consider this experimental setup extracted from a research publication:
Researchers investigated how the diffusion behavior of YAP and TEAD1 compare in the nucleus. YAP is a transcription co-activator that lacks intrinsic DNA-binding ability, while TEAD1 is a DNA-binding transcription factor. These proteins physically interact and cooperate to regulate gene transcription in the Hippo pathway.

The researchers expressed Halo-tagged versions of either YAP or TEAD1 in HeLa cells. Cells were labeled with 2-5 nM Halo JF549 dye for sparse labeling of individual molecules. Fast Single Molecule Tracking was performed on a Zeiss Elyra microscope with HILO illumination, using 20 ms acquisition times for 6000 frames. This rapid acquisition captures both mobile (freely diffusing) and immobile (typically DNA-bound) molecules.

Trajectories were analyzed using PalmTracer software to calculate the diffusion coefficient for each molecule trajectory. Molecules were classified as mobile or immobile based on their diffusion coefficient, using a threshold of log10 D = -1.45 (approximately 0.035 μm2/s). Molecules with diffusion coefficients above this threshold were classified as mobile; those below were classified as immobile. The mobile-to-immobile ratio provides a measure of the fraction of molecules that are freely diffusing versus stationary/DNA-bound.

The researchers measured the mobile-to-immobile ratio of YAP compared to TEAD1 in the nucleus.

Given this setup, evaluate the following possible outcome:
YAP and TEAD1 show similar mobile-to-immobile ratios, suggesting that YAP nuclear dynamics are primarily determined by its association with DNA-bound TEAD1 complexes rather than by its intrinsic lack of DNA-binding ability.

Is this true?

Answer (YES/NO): NO